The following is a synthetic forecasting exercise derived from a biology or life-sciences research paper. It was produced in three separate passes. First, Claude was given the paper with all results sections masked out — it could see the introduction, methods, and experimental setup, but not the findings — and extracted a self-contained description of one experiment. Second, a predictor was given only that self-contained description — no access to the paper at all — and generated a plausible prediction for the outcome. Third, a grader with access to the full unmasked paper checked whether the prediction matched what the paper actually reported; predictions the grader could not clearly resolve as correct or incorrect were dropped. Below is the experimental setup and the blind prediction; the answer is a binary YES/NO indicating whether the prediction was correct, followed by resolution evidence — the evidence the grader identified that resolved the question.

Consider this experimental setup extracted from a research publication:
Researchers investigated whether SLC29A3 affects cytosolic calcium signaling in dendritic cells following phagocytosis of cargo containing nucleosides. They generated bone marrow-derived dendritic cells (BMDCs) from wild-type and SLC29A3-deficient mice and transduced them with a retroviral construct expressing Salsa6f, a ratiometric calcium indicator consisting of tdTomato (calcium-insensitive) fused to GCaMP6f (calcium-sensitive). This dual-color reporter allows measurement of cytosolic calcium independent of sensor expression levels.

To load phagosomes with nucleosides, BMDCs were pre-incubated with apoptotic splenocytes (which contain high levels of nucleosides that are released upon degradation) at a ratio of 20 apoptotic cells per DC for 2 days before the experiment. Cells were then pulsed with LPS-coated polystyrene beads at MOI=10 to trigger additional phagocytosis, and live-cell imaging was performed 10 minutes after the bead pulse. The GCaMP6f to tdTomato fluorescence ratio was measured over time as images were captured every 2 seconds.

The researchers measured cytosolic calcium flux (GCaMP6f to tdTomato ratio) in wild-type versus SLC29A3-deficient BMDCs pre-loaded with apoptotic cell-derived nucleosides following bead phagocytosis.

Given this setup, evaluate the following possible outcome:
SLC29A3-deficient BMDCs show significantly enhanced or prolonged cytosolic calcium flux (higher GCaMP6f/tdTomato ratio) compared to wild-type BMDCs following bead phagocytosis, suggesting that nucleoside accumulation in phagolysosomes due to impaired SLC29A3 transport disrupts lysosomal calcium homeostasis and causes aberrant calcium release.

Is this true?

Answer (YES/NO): NO